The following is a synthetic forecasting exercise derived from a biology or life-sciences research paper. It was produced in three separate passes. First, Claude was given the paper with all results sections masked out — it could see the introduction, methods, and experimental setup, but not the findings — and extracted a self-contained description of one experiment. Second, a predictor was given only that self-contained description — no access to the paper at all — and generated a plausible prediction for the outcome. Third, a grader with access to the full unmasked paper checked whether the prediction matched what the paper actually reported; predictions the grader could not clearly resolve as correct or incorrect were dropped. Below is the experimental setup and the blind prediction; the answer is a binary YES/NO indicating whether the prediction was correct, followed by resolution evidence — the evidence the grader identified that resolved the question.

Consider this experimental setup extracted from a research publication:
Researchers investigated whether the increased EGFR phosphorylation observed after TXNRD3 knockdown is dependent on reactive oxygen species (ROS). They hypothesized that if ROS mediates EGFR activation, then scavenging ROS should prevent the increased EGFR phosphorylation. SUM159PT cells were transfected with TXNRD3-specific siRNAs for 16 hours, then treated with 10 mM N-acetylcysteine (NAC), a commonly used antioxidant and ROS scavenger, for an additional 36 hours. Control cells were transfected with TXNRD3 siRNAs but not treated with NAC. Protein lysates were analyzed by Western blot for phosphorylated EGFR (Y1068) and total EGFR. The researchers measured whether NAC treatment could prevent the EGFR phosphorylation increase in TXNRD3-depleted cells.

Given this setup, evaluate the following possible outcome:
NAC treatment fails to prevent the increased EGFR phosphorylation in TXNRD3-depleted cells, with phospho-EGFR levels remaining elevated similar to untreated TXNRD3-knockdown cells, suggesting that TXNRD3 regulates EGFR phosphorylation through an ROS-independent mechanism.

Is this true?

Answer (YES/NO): NO